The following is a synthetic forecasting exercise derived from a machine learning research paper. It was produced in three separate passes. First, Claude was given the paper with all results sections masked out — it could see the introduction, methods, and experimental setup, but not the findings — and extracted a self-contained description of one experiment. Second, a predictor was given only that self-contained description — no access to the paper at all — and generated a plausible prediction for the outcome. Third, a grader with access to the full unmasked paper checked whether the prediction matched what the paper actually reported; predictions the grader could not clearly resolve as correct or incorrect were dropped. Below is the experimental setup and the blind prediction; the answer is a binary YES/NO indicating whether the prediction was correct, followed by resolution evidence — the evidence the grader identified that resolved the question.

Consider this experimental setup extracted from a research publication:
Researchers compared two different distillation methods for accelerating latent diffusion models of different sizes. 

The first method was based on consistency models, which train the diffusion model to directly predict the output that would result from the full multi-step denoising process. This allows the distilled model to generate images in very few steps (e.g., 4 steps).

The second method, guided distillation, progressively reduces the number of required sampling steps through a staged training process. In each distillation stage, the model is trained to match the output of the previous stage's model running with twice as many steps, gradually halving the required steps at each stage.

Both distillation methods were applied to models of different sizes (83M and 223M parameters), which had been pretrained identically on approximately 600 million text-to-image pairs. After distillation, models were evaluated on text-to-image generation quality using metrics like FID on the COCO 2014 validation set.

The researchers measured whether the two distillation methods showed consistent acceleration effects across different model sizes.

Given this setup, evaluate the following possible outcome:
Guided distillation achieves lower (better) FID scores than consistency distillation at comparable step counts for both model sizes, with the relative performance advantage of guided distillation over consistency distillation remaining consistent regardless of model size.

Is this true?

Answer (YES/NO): NO